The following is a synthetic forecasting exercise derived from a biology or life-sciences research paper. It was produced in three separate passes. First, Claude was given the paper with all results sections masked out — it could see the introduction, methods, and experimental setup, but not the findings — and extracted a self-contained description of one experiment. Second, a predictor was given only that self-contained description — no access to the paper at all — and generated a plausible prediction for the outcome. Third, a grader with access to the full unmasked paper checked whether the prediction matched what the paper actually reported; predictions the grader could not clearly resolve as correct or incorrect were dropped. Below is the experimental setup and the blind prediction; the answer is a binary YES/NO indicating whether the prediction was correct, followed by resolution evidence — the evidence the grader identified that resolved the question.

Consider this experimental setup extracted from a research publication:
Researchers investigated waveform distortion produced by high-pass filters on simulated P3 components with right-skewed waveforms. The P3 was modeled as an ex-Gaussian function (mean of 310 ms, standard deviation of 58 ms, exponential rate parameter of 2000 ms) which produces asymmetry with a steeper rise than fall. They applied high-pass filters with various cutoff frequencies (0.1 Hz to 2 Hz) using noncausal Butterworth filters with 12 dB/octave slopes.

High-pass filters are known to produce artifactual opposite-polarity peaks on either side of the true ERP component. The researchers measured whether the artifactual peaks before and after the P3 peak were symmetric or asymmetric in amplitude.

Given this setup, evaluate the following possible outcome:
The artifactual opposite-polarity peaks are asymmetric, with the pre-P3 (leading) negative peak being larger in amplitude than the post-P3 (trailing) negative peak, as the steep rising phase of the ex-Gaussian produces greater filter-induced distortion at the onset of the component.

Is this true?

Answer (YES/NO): YES